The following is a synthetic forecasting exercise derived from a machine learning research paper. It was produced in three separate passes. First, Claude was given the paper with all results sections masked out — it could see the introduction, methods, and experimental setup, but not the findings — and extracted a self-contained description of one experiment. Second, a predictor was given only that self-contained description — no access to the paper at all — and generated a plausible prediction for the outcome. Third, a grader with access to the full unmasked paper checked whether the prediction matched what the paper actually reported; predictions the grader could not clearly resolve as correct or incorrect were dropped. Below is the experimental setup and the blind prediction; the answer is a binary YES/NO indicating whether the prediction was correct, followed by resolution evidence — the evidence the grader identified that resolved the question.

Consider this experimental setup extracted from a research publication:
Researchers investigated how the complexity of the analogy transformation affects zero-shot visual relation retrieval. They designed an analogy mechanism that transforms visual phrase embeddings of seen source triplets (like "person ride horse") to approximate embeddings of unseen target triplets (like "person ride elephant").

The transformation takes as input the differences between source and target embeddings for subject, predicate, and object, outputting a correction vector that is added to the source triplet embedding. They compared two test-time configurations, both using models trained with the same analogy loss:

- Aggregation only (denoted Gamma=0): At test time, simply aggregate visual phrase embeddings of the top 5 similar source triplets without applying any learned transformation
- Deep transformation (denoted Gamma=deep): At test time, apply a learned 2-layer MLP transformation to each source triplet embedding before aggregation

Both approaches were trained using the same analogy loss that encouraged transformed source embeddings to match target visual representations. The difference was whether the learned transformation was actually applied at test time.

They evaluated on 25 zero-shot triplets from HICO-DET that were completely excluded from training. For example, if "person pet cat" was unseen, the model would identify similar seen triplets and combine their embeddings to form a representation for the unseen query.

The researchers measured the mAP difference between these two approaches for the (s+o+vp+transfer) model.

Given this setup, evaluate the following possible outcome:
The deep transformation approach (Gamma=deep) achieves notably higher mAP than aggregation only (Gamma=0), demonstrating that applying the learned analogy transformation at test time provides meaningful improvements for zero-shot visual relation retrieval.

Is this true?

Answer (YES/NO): YES